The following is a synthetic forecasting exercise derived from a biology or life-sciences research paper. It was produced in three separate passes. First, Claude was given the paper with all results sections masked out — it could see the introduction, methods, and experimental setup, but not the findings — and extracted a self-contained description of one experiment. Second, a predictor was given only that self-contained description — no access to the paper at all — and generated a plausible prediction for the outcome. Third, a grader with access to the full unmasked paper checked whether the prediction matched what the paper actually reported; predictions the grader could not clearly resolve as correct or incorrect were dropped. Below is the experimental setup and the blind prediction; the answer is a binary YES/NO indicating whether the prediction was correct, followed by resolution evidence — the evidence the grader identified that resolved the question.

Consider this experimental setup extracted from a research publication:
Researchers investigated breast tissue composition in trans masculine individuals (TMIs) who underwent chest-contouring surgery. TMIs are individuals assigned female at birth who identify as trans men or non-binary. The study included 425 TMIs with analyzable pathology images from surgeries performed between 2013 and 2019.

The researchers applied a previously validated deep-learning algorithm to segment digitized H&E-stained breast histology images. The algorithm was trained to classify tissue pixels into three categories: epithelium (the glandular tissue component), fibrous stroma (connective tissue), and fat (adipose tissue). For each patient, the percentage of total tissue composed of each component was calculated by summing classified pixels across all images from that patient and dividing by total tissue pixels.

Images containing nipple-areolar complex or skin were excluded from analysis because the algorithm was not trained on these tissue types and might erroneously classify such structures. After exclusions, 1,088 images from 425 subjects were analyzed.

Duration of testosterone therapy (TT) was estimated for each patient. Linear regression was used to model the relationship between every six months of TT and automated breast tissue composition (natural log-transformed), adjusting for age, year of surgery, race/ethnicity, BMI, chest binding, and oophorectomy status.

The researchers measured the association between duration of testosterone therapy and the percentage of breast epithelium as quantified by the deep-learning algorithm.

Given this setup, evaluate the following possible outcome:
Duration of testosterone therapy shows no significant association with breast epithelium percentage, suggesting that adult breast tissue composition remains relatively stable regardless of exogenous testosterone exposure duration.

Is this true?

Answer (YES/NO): NO